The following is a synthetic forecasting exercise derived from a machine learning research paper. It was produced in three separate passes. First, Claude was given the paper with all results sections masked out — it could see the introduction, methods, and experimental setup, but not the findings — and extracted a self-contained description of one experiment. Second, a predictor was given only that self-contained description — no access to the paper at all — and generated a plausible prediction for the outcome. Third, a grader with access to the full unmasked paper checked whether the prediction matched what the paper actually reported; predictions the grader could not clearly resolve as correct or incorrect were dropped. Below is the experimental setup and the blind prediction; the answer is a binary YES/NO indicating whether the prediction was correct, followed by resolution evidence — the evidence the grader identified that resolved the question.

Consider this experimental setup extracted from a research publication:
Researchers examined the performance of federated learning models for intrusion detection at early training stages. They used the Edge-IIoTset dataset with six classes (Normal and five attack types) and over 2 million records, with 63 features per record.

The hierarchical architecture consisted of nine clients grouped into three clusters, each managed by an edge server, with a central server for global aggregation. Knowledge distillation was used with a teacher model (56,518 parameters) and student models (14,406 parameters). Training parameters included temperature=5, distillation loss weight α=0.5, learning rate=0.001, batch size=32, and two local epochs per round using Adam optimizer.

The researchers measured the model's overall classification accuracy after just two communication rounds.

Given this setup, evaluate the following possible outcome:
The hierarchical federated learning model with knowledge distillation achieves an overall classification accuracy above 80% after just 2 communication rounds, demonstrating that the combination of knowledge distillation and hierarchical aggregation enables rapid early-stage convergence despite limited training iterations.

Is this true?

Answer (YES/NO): YES